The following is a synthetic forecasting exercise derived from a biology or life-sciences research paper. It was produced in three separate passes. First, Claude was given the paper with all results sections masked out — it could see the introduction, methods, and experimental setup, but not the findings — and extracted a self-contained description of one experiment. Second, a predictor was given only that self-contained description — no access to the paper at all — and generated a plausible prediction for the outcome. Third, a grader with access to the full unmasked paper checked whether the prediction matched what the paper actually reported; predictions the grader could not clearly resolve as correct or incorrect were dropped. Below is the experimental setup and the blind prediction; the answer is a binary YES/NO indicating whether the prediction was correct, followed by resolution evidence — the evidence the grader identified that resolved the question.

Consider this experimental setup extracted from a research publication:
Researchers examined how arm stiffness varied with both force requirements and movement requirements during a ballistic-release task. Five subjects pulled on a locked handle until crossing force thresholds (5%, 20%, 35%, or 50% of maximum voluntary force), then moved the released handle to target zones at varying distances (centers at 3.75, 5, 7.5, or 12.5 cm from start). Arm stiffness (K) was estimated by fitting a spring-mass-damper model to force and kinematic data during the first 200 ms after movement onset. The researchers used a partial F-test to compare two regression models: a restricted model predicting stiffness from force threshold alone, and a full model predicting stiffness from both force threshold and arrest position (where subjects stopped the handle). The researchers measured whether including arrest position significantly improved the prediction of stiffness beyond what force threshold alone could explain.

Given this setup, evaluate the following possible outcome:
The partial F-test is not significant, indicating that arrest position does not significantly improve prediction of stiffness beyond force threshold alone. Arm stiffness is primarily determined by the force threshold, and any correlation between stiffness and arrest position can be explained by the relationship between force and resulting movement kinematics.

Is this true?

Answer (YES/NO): NO